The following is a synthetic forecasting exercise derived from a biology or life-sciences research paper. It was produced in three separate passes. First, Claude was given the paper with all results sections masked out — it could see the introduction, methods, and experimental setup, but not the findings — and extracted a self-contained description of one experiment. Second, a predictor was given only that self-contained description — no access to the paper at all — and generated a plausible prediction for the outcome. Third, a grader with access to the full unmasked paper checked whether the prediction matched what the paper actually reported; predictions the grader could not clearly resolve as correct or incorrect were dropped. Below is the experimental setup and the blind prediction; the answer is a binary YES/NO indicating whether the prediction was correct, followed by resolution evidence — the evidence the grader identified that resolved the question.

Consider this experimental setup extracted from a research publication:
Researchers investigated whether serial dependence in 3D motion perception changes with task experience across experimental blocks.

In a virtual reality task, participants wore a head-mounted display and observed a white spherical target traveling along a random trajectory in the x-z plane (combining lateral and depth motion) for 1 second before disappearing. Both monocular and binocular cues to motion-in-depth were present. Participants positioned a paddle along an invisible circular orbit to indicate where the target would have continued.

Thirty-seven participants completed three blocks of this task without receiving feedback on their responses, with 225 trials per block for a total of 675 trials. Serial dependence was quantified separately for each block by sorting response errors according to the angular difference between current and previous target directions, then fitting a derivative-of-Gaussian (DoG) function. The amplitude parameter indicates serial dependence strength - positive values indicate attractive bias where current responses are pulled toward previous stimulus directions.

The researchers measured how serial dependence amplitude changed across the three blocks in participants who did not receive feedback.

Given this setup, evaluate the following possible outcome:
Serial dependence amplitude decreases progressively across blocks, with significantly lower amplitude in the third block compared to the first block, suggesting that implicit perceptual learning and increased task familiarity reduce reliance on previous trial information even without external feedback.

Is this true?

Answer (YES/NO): NO